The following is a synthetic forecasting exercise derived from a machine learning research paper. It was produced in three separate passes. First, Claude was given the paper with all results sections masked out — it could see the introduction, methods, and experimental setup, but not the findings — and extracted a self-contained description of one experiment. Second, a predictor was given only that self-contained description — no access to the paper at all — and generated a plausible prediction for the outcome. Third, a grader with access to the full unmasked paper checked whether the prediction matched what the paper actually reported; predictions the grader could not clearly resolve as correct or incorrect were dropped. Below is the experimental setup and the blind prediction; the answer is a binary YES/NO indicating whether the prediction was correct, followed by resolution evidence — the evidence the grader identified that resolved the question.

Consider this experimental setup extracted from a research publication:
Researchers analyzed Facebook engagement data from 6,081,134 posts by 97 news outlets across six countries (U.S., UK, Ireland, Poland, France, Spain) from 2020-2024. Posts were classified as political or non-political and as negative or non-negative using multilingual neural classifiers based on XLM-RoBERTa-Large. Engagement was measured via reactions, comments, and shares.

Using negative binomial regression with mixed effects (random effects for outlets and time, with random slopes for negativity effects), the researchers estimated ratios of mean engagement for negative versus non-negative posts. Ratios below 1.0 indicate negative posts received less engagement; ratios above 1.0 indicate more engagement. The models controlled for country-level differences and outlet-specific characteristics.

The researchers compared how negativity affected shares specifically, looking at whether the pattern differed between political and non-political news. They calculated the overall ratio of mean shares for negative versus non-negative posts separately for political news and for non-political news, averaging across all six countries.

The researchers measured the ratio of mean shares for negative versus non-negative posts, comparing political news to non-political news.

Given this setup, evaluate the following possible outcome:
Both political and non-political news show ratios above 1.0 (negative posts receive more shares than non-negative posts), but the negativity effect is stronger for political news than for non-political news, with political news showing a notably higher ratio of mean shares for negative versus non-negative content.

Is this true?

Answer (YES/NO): NO